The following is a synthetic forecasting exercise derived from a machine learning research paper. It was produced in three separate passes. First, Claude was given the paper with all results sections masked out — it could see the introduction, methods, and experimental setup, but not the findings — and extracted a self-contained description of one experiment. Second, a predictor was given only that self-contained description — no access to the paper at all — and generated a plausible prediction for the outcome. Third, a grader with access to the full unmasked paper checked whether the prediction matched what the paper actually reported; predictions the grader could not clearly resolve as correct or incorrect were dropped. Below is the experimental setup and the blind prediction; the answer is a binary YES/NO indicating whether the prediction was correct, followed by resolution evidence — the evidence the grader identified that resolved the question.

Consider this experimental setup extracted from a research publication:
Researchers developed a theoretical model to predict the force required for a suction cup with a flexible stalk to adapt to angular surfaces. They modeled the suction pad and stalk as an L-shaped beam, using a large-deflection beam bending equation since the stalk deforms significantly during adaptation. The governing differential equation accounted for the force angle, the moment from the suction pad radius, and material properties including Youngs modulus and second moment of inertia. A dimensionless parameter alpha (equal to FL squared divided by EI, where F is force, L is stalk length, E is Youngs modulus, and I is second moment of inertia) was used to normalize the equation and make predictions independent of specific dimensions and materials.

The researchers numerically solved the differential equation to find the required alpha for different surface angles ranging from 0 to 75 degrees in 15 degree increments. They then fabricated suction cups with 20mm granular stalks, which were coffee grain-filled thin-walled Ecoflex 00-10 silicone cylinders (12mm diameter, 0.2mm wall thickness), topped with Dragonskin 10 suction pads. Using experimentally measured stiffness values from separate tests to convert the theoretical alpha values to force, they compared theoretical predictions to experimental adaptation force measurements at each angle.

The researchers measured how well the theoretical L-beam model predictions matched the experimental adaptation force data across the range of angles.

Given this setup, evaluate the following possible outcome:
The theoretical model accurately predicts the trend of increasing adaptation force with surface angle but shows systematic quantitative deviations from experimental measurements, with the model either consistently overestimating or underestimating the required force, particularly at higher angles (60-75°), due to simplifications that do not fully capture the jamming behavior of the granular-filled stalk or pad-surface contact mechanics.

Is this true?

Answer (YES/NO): NO